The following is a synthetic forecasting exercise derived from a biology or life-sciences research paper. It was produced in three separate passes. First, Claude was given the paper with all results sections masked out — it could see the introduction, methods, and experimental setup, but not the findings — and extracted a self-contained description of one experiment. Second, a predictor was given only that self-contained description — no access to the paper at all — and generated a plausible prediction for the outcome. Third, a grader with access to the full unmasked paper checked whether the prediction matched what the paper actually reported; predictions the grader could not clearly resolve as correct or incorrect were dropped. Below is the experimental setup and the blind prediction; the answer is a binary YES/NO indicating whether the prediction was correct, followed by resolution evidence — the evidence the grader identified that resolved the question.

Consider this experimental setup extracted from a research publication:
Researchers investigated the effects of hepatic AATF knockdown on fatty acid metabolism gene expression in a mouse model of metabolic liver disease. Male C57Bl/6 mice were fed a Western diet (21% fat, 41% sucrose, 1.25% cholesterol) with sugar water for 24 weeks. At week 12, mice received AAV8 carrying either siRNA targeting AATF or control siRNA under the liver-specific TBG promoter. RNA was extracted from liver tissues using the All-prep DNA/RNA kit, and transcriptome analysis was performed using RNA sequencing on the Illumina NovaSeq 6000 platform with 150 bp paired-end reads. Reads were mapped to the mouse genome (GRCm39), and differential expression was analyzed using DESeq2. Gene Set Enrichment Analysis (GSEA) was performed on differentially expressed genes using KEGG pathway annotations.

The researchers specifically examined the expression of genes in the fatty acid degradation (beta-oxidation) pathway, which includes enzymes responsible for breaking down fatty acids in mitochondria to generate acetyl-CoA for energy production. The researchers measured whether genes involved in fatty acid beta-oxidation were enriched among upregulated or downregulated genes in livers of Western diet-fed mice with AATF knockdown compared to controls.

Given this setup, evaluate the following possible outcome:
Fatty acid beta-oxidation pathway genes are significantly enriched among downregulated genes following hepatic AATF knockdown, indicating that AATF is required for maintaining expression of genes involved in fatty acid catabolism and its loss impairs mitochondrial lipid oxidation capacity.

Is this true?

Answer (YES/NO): NO